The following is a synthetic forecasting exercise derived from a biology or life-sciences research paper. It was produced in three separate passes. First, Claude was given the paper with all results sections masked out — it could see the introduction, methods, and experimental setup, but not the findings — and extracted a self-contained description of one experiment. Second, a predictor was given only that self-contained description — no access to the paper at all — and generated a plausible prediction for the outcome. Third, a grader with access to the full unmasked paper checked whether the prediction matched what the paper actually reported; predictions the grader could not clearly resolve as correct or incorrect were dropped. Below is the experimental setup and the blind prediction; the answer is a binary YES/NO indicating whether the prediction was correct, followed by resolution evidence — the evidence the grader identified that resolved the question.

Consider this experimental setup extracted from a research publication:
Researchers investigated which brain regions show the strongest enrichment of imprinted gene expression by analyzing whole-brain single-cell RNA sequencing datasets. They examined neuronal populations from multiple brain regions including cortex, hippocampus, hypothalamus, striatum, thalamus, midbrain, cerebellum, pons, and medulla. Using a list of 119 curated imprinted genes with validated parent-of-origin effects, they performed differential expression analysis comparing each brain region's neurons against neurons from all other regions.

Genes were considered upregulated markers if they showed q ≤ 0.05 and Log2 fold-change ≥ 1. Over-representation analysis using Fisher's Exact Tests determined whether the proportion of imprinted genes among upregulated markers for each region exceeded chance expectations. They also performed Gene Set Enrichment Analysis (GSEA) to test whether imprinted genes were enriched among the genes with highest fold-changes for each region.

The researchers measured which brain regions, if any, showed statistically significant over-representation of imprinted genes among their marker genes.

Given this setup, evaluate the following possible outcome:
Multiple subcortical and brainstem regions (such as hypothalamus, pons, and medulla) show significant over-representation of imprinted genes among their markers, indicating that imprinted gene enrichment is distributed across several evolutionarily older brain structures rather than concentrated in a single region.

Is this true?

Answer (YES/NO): YES